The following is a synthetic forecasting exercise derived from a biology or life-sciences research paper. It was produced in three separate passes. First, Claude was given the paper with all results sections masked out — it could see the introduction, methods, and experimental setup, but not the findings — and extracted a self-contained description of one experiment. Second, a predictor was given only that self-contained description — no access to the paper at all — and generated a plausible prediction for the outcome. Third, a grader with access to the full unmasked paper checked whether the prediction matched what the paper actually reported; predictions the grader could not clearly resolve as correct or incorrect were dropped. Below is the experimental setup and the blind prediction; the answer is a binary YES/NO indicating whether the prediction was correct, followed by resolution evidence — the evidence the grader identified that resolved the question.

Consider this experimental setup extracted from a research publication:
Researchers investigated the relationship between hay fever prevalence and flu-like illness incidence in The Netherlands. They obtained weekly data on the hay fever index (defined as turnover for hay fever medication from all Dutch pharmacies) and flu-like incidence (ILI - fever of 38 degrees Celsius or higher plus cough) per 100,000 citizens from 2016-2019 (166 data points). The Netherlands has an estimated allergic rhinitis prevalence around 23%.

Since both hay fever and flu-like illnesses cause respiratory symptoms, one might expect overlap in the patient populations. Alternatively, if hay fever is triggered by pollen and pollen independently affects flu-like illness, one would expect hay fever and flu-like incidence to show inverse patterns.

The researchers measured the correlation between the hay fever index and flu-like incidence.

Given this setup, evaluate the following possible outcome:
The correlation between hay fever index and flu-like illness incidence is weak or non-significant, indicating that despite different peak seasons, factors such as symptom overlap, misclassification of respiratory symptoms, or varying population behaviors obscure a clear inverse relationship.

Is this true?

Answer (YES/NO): NO